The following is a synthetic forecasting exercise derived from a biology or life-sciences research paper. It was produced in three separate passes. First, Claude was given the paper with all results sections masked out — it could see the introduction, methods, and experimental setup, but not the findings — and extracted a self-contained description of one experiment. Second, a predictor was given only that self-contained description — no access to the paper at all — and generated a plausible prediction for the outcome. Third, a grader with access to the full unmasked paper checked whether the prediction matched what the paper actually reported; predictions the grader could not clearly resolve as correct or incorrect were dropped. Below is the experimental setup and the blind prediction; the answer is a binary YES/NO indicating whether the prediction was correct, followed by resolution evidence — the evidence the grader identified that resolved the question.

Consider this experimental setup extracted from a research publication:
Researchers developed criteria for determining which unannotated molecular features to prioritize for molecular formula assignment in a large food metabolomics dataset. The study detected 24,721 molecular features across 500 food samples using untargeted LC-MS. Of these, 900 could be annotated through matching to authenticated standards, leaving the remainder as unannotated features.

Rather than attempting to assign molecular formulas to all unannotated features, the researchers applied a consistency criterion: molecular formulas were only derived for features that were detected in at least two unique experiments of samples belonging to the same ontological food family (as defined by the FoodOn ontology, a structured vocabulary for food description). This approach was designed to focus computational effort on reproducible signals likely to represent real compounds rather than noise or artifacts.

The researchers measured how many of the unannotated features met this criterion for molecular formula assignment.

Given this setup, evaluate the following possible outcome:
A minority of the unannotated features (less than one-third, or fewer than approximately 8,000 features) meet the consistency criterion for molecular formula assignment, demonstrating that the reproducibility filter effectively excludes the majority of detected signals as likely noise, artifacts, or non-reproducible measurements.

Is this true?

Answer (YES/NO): NO